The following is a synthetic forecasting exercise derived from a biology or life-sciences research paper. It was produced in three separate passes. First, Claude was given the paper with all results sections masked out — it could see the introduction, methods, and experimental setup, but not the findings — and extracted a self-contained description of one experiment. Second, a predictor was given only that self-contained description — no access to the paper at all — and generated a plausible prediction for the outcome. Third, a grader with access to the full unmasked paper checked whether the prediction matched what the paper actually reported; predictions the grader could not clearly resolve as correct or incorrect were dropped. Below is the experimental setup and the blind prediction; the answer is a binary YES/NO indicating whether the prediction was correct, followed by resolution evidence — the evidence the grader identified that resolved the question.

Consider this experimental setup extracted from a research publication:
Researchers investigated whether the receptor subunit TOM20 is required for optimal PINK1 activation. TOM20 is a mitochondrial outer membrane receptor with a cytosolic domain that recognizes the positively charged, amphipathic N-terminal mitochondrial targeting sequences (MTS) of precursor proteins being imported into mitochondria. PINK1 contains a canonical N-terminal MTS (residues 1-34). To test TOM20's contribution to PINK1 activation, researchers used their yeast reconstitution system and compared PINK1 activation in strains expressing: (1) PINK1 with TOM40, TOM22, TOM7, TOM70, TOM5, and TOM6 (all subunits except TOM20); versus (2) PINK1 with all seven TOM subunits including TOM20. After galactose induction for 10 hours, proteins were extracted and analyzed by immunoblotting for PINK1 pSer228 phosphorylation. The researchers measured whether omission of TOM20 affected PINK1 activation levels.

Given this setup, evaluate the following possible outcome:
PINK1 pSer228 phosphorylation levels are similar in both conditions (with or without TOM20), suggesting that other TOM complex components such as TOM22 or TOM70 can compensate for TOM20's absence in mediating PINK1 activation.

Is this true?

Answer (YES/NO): NO